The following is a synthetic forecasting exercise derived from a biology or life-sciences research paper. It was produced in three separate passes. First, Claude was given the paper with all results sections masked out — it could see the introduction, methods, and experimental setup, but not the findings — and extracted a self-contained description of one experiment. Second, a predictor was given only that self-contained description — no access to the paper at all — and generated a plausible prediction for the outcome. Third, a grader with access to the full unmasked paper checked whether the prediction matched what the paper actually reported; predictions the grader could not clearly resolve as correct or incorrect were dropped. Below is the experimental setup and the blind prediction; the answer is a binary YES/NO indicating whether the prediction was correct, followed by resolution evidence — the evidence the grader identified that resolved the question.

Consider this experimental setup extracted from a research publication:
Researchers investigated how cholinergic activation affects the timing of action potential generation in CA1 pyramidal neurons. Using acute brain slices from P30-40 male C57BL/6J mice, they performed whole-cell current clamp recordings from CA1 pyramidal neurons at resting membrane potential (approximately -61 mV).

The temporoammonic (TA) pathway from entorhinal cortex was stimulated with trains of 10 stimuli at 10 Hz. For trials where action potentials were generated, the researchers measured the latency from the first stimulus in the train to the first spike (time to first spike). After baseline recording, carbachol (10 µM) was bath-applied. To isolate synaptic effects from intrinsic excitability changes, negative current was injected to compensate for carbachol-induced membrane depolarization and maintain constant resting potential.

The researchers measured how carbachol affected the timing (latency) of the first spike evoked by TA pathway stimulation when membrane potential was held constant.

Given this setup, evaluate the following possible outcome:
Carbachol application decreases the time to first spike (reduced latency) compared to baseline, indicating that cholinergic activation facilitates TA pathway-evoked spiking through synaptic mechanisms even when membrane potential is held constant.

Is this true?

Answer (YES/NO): NO